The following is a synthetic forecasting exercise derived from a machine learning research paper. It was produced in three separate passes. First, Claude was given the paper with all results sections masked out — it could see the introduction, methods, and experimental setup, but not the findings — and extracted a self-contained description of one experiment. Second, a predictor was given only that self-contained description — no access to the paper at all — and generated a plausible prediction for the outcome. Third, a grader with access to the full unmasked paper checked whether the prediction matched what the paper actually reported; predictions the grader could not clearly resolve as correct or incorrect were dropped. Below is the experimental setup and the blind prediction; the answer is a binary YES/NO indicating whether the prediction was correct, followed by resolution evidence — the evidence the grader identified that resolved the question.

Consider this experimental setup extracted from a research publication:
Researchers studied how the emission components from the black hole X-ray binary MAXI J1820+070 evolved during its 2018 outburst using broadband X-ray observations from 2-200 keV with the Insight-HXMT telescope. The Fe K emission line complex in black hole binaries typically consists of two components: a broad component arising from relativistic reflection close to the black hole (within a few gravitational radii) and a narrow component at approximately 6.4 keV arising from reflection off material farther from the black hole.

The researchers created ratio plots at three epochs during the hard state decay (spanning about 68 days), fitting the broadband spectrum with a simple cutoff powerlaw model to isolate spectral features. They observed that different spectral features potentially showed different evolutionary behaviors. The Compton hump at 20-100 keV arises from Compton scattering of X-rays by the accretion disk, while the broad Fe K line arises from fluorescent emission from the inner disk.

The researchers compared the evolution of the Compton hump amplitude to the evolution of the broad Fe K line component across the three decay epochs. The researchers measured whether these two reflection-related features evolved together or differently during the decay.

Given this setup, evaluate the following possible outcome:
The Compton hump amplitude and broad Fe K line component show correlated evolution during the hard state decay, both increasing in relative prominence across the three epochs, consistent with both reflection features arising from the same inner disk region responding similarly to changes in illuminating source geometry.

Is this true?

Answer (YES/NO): NO